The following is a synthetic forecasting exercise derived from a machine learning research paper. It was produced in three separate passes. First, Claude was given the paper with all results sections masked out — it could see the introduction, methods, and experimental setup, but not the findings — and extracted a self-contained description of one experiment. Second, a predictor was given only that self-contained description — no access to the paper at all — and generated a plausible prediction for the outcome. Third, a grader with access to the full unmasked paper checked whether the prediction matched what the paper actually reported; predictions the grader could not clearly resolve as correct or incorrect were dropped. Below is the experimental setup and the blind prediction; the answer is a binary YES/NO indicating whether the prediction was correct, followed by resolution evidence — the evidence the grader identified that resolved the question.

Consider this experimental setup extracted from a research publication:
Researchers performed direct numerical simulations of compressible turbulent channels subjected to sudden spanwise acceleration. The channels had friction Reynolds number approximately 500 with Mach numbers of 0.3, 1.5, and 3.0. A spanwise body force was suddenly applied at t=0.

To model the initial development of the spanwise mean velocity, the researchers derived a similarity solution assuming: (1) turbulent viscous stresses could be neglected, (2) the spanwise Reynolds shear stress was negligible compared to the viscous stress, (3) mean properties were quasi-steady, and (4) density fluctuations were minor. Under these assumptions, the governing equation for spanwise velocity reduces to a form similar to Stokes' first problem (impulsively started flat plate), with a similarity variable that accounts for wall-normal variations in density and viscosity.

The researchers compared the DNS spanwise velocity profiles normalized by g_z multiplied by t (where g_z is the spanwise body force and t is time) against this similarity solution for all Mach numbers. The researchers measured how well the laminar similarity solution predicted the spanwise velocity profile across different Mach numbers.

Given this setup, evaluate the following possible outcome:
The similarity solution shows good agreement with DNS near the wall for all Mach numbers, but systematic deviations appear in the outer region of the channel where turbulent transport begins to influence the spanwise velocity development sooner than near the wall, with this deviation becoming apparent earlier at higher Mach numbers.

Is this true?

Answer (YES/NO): NO